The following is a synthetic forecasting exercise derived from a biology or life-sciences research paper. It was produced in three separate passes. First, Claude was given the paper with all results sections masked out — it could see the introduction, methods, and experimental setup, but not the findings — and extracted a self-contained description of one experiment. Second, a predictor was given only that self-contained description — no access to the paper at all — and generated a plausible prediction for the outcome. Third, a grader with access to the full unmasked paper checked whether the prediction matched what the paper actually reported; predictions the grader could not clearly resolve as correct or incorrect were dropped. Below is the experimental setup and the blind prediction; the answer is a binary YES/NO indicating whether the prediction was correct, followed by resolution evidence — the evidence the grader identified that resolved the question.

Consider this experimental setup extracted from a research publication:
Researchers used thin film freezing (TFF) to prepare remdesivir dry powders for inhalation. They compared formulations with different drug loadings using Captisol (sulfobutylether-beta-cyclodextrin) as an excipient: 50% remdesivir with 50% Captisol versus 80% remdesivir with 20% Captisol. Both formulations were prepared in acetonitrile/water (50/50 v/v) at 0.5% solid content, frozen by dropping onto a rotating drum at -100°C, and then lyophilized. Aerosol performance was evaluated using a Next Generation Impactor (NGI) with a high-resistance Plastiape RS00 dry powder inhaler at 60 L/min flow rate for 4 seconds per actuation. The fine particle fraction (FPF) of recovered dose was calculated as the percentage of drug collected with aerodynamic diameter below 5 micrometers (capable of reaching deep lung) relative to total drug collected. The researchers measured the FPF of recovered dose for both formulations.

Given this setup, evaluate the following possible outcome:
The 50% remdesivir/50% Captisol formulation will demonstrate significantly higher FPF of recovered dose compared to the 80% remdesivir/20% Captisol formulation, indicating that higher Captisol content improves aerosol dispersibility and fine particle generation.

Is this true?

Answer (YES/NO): NO